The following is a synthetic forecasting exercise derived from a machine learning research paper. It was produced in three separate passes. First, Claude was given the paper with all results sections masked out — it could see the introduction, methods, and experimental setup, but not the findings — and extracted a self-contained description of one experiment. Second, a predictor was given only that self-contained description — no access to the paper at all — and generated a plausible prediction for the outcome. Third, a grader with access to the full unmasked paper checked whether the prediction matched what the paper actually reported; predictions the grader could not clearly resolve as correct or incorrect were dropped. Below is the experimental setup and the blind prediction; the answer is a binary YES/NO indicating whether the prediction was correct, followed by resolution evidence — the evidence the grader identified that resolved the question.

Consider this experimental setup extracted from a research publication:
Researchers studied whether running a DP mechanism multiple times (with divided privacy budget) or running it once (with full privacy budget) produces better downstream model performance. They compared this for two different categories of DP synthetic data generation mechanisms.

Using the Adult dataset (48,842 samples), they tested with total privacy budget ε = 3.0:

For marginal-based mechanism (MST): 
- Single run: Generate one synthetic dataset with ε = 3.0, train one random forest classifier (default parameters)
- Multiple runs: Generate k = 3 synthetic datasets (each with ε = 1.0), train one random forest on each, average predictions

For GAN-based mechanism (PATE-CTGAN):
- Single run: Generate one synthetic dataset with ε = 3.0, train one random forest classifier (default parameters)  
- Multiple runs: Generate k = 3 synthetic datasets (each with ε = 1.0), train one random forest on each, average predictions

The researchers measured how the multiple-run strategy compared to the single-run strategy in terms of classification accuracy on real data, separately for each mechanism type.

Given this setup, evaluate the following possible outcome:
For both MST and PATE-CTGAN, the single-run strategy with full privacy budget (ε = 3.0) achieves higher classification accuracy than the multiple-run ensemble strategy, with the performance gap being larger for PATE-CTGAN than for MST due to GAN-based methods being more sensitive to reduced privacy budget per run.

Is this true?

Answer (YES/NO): NO